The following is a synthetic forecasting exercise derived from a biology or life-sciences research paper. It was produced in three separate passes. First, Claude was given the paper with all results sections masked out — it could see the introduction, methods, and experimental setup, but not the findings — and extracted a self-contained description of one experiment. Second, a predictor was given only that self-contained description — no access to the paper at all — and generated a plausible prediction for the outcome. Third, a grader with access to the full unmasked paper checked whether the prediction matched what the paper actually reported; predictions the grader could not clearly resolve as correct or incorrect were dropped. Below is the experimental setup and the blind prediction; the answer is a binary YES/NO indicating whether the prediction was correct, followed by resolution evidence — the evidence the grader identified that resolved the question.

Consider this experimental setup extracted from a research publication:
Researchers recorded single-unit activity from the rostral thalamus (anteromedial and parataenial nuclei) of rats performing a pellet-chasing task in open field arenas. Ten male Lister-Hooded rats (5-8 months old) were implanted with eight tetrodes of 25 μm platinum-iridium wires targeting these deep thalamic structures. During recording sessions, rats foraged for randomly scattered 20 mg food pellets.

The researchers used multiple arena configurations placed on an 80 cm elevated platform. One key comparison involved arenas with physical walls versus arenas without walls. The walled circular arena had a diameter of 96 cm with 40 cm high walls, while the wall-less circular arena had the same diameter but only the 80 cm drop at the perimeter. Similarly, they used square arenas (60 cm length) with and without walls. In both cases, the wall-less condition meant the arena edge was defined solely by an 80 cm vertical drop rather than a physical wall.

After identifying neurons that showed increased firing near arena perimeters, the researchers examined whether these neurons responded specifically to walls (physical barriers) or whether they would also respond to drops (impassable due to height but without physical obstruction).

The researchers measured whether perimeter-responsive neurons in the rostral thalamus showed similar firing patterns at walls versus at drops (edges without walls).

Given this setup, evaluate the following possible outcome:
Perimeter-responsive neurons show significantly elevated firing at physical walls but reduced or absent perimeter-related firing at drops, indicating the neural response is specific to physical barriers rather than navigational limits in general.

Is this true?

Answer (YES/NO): NO